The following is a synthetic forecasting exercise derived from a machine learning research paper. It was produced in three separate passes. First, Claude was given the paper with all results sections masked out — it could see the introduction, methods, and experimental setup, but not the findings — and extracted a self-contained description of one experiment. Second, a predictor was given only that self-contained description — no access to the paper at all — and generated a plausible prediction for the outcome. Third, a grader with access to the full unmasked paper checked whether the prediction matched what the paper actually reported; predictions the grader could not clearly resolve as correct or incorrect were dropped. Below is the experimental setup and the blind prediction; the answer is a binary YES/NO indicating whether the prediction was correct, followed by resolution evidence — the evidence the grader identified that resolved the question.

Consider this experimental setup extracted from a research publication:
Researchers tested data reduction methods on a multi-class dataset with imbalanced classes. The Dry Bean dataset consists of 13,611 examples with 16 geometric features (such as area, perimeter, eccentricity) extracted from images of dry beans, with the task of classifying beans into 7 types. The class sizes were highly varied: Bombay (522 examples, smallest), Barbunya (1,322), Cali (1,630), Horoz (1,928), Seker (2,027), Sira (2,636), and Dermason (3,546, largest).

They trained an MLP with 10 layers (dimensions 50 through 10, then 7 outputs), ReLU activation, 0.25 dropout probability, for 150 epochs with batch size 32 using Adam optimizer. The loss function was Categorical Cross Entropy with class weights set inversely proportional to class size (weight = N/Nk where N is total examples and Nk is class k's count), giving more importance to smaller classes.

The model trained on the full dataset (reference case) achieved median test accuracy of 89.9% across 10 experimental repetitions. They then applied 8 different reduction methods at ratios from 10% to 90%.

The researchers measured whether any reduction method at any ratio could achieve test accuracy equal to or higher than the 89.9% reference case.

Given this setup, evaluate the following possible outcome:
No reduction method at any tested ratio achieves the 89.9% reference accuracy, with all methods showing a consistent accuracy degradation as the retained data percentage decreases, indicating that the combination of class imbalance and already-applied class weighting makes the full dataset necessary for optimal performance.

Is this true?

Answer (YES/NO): NO